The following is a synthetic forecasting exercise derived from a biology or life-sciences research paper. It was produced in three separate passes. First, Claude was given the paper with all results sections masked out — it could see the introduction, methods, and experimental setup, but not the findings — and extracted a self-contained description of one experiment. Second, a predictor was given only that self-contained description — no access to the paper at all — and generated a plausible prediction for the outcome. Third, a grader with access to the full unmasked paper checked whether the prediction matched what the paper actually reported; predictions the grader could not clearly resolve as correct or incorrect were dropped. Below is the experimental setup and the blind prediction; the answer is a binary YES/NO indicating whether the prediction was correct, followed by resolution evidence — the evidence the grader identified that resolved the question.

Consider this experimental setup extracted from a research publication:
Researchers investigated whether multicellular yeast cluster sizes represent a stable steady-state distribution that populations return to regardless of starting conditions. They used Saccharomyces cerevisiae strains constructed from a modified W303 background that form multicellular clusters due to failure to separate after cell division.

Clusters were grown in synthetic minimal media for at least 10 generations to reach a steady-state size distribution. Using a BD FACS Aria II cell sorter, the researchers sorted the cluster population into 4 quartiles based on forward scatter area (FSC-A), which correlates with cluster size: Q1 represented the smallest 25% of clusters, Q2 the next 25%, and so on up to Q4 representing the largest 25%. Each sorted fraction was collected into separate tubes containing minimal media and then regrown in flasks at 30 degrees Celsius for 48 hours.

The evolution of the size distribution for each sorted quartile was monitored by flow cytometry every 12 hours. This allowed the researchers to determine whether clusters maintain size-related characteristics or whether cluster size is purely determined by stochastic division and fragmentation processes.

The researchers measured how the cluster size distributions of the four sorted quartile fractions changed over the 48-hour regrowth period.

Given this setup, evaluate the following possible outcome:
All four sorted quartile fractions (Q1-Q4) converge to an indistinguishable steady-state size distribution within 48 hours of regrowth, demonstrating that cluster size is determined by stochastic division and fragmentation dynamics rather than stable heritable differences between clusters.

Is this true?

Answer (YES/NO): YES